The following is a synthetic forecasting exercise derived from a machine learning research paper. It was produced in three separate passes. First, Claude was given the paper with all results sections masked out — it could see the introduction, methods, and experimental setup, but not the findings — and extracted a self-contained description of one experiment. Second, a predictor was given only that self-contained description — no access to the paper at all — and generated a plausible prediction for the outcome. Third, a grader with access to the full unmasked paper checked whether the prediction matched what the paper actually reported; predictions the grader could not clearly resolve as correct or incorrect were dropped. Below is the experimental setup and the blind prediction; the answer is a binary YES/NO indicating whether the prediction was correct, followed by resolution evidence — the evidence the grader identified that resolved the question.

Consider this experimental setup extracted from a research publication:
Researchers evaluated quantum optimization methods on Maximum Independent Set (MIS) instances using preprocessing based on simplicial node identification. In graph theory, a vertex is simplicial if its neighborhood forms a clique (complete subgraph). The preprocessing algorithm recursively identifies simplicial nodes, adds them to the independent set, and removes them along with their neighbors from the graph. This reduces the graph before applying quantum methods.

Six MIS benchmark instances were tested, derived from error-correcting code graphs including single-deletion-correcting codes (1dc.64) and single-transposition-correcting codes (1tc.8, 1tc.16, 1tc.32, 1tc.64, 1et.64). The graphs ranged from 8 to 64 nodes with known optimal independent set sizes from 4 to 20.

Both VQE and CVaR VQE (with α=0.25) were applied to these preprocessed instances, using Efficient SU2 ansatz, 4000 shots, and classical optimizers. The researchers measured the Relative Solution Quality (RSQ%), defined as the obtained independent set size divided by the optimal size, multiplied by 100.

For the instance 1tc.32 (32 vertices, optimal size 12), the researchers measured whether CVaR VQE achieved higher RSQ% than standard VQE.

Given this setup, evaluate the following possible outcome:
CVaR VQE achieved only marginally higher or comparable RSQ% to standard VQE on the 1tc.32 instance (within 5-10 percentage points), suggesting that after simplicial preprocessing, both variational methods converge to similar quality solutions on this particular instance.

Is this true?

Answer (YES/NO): NO